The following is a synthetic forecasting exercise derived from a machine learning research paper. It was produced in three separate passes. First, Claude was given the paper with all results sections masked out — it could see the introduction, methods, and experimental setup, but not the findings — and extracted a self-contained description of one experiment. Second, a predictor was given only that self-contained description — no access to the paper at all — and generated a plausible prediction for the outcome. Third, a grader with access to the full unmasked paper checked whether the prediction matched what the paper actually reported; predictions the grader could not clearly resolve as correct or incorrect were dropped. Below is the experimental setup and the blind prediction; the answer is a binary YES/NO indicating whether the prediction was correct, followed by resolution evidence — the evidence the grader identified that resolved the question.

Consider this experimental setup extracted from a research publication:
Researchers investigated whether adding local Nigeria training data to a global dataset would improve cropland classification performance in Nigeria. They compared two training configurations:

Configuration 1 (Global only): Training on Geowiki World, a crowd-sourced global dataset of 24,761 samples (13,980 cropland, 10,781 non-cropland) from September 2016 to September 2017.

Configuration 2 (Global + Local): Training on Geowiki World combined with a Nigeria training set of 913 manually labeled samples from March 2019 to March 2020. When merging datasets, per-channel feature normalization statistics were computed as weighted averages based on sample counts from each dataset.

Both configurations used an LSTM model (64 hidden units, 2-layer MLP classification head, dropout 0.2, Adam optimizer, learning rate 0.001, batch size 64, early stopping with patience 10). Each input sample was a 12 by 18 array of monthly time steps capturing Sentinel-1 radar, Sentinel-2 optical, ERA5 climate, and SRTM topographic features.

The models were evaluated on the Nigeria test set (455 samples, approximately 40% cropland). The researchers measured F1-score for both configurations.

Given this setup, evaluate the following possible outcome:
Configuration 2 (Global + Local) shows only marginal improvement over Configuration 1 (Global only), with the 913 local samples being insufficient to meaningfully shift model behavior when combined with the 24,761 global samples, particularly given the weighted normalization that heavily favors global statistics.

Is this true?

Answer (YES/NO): NO